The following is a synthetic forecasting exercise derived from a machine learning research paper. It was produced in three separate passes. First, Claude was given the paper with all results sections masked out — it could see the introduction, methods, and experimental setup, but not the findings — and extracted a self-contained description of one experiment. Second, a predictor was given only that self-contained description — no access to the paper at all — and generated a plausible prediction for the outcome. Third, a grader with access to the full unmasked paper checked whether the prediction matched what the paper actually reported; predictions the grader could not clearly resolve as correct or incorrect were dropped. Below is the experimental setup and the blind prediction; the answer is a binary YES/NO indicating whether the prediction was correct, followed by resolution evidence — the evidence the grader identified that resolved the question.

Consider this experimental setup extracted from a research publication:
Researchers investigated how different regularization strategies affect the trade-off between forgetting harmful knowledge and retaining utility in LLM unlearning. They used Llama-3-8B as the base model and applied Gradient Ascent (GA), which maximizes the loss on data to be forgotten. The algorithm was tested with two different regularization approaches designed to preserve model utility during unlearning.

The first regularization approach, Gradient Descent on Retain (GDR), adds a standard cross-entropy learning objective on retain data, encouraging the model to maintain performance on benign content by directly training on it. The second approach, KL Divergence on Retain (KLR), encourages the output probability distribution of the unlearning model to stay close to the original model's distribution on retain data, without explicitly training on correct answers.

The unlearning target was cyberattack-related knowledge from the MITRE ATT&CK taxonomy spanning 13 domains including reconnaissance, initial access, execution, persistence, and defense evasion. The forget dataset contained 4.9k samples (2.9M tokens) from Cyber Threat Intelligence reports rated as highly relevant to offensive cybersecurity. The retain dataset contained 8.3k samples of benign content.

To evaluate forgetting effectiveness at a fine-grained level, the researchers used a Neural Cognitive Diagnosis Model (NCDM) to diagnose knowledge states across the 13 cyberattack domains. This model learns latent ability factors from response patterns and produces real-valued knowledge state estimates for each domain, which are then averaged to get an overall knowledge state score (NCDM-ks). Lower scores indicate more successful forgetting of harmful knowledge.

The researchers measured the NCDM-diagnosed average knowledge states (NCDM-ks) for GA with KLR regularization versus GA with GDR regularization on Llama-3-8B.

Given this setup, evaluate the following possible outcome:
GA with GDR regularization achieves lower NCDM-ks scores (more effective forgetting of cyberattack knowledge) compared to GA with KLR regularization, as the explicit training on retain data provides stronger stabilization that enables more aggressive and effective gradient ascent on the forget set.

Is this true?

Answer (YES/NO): YES